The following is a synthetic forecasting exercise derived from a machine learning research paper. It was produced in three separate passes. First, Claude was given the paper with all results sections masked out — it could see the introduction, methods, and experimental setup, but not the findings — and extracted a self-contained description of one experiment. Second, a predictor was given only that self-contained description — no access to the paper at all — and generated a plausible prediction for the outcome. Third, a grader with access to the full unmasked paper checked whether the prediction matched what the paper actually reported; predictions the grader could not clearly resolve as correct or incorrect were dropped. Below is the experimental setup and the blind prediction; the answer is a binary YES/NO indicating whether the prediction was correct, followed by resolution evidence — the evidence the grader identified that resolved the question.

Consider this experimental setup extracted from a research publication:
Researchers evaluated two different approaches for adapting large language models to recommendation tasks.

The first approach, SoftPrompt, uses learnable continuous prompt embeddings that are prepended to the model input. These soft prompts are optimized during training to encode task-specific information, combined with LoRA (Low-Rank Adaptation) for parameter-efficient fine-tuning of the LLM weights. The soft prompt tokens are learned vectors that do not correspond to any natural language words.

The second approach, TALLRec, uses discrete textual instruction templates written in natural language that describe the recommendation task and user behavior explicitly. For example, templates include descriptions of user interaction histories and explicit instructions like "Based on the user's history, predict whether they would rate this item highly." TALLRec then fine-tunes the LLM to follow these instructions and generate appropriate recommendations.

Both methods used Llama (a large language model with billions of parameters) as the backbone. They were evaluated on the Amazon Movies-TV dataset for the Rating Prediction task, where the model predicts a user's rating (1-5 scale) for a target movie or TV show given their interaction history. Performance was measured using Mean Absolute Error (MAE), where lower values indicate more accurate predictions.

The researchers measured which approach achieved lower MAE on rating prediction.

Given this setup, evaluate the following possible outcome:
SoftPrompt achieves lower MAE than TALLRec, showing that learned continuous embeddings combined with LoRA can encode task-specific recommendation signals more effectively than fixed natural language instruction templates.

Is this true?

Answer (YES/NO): NO